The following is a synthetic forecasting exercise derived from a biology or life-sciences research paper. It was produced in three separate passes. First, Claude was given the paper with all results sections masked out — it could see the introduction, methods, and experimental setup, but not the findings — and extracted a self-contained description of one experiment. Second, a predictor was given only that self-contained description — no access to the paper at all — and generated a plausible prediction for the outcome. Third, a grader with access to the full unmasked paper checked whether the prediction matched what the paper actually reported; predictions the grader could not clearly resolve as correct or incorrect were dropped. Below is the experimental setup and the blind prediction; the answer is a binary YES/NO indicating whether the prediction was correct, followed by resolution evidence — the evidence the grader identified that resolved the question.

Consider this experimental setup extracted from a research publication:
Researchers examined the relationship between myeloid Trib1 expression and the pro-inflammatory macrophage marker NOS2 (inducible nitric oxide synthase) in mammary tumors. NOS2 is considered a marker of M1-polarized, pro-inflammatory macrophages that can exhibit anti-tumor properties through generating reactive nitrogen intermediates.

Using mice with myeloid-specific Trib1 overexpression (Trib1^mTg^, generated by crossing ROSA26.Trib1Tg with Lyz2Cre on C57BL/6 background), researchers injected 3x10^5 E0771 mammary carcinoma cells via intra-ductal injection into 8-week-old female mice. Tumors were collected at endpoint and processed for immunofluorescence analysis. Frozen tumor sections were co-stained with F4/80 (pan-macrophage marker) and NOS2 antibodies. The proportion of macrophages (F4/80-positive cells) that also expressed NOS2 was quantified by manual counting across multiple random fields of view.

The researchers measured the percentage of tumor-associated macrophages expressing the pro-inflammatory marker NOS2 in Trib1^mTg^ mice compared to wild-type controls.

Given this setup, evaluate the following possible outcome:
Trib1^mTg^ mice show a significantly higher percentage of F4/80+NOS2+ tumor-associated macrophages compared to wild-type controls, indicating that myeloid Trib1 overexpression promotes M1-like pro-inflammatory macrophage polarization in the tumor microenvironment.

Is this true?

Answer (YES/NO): NO